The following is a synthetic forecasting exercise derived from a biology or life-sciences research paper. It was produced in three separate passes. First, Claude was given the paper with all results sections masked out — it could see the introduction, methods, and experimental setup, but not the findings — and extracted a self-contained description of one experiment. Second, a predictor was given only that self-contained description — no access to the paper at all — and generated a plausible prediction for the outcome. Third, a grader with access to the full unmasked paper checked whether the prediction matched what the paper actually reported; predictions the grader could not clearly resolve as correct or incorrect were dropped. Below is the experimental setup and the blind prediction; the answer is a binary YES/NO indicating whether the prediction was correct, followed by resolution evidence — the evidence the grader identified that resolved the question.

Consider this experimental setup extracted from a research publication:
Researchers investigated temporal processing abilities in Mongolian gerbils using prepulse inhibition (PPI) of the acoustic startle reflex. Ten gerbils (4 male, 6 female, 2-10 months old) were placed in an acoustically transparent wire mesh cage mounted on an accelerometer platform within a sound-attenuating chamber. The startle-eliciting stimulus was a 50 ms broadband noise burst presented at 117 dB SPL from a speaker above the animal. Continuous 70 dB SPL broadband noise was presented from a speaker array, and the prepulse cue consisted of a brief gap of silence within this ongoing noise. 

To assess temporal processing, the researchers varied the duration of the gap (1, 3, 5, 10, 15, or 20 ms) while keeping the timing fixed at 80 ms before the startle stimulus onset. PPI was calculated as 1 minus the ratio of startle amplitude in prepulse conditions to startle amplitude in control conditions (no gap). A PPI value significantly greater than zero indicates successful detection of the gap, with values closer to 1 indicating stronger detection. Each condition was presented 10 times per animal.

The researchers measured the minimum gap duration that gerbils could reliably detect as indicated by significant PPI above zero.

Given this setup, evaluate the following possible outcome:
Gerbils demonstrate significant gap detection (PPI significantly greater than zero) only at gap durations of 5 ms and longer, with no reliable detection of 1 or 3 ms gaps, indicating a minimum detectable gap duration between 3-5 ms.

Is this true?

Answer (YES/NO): YES